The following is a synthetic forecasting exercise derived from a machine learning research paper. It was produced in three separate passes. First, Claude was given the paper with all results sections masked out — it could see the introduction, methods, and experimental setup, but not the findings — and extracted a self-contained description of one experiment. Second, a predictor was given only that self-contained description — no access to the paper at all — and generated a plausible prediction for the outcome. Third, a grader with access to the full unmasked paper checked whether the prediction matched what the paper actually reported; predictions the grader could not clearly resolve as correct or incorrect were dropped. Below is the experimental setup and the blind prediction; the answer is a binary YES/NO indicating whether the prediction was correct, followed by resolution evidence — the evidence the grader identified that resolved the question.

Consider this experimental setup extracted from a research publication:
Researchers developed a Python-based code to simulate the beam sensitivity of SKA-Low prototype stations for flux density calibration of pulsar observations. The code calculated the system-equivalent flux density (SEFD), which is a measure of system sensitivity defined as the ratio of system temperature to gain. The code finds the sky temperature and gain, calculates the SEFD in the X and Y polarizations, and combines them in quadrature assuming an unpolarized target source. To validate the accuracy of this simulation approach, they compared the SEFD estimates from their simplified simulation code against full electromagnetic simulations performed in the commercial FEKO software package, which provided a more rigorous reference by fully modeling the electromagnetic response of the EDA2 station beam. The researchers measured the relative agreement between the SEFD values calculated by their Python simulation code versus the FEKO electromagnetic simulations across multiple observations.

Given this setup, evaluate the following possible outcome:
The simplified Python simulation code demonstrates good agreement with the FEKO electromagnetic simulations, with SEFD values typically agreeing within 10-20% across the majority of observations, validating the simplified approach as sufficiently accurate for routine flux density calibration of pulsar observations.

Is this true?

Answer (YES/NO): NO